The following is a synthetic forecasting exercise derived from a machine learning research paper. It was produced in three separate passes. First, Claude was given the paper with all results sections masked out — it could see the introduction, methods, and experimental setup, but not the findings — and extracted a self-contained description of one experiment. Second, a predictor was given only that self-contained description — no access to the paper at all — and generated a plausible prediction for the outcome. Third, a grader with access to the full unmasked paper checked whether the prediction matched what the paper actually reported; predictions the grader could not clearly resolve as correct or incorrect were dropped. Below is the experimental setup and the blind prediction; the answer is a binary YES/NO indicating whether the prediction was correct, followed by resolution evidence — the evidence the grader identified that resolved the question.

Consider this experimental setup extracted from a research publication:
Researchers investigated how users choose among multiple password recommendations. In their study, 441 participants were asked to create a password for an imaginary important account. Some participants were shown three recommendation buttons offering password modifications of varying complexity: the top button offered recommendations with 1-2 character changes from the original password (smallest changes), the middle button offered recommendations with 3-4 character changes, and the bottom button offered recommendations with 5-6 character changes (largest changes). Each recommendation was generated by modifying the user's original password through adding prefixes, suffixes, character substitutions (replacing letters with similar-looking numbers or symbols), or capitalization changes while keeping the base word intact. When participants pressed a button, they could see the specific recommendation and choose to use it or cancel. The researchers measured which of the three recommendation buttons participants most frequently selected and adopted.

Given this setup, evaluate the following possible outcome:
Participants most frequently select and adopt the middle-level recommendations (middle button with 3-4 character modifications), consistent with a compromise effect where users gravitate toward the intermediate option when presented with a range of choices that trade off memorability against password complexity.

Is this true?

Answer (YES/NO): NO